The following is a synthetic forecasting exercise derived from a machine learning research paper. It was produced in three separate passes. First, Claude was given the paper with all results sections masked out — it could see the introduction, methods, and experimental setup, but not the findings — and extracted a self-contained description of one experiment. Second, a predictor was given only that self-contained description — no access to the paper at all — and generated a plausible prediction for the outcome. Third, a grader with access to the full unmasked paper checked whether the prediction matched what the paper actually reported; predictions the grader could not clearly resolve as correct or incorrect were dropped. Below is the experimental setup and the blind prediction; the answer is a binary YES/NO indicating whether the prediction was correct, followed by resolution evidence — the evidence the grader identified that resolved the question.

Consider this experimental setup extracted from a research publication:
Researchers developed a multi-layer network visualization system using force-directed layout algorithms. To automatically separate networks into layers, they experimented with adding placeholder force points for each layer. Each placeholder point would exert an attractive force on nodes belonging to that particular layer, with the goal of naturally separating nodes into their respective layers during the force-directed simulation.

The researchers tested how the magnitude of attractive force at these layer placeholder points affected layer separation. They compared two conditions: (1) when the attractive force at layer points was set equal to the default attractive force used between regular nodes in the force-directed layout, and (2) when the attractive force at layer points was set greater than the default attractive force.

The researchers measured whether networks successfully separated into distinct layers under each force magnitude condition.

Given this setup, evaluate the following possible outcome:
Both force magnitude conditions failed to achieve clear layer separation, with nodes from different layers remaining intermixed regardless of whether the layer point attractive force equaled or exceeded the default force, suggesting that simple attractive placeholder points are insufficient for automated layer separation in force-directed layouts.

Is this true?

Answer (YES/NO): NO